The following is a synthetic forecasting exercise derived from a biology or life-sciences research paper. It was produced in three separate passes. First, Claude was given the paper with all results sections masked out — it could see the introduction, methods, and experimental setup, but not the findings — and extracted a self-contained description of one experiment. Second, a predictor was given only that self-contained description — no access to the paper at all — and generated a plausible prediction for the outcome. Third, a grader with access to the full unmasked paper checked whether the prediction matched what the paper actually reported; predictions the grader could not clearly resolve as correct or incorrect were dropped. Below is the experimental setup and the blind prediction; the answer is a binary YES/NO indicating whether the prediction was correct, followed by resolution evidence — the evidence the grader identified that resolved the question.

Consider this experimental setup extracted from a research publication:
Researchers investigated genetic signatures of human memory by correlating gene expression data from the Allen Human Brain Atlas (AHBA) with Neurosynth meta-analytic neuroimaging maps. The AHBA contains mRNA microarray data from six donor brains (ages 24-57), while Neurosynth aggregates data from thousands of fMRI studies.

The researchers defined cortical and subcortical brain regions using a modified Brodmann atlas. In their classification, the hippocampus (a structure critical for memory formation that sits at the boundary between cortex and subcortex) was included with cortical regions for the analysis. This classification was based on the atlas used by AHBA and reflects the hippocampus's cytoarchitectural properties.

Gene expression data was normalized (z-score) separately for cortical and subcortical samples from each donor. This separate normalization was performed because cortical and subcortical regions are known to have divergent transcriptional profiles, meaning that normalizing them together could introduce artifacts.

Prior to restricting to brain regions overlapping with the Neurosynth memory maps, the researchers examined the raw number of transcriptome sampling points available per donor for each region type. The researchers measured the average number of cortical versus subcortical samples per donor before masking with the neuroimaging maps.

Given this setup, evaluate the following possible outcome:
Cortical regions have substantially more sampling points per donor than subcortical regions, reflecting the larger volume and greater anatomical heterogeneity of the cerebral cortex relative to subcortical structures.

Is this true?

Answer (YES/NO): NO